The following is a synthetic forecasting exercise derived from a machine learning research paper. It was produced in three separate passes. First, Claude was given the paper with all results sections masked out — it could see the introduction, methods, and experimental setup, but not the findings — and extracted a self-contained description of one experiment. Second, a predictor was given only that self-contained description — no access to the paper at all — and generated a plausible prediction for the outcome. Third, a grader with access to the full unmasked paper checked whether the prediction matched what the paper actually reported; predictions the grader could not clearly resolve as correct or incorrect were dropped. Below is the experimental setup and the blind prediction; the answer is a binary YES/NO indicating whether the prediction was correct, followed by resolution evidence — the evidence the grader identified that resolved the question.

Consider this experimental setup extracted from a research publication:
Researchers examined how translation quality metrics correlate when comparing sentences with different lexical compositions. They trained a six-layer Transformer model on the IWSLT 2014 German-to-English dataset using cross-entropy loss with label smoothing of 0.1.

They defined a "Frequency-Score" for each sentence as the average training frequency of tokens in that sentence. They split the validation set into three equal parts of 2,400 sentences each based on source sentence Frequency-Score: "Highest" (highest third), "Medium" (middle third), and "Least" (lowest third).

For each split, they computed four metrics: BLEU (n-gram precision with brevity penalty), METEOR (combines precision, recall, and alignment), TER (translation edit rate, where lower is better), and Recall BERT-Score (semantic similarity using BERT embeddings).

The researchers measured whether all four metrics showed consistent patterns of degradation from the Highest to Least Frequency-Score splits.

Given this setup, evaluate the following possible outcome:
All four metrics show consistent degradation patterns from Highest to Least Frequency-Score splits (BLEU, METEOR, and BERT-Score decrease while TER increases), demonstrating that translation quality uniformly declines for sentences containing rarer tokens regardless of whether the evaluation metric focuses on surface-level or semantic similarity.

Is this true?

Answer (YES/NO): YES